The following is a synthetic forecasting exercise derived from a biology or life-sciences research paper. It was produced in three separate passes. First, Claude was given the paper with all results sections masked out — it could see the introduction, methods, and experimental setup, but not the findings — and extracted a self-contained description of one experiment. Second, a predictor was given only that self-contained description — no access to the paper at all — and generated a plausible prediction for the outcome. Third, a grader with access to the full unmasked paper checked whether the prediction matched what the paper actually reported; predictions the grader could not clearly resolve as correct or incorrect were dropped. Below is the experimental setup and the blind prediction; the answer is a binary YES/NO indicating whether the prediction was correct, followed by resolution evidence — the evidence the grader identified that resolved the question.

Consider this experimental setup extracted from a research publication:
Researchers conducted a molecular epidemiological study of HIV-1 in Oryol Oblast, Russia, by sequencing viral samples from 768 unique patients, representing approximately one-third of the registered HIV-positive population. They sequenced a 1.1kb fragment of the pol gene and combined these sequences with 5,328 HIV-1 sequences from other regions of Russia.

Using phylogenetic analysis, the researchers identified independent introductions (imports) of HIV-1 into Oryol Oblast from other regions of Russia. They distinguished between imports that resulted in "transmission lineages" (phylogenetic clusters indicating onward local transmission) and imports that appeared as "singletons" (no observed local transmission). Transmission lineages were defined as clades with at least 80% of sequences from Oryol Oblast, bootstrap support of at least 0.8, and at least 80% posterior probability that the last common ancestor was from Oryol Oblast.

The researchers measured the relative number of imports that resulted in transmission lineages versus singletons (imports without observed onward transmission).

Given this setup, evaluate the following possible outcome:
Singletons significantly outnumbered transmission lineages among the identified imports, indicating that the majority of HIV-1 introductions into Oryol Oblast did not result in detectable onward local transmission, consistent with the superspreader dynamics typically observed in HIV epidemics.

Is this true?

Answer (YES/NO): YES